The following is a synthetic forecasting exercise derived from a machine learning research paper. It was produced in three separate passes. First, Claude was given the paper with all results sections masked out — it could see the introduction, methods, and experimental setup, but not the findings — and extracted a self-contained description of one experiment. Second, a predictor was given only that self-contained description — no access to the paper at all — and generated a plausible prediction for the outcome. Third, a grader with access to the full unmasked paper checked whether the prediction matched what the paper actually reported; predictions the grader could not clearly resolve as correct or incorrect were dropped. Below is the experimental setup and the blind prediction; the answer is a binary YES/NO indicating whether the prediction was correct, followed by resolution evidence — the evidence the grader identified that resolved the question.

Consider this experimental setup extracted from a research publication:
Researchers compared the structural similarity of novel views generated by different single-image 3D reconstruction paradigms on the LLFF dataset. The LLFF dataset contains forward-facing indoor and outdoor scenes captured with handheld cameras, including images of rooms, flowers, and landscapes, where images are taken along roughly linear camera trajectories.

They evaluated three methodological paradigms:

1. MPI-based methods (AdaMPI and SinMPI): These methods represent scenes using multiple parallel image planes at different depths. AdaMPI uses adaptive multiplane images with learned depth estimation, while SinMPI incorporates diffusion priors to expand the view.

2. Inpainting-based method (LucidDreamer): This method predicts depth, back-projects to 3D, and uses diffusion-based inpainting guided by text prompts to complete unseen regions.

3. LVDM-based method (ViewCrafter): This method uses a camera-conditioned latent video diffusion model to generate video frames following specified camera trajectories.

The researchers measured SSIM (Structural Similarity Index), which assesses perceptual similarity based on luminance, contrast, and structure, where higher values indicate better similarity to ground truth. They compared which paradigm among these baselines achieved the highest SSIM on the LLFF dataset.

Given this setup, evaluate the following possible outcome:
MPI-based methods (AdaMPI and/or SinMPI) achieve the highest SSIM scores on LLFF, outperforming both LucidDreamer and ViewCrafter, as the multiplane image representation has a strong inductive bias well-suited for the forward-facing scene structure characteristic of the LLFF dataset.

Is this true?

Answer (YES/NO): YES